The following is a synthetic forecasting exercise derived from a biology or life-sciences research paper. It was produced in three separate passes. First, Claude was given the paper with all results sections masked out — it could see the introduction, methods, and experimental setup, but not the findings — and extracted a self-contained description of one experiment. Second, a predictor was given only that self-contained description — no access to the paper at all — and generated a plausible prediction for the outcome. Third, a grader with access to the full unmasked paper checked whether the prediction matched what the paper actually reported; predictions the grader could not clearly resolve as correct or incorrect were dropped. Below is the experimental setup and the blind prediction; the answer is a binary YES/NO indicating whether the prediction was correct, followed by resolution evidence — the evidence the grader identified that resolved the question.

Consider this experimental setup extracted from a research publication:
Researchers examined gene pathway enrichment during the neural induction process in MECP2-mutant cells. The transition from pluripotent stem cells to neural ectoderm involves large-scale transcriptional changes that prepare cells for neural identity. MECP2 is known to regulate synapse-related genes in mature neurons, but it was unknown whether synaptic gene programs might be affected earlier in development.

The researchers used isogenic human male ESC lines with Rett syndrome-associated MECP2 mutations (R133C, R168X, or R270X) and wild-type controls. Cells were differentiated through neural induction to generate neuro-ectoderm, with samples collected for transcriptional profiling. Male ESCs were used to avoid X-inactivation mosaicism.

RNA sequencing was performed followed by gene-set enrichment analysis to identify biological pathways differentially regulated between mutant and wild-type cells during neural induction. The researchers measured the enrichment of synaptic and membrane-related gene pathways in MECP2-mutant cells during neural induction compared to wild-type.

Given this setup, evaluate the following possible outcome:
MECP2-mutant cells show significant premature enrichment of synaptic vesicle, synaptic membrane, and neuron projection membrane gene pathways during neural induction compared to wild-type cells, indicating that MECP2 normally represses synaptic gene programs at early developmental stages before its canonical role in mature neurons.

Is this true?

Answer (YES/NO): YES